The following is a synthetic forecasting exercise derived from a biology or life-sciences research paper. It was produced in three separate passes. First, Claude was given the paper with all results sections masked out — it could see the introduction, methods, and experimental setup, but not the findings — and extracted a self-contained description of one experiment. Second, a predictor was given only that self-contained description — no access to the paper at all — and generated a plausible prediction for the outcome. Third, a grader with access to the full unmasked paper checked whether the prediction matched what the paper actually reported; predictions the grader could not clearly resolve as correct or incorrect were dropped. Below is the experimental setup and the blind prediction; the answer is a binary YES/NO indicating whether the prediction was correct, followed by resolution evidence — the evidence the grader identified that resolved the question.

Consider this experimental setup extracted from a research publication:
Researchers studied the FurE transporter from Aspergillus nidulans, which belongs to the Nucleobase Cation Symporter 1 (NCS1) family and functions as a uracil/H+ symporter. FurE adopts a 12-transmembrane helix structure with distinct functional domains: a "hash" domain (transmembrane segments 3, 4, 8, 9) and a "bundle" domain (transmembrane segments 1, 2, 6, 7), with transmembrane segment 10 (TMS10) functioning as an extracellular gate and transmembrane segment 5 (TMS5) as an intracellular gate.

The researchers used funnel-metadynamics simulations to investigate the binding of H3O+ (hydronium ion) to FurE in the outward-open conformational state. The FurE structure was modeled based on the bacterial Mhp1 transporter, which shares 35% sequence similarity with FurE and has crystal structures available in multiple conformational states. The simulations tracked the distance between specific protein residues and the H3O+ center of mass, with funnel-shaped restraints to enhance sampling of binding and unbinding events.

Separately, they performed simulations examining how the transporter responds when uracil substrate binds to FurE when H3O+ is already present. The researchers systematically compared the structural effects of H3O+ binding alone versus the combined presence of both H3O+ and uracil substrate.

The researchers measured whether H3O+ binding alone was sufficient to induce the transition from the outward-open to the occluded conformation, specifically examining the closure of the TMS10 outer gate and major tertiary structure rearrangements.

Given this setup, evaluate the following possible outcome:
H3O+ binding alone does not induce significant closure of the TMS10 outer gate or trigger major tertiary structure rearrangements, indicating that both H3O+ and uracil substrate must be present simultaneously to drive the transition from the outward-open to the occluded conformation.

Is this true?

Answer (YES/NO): YES